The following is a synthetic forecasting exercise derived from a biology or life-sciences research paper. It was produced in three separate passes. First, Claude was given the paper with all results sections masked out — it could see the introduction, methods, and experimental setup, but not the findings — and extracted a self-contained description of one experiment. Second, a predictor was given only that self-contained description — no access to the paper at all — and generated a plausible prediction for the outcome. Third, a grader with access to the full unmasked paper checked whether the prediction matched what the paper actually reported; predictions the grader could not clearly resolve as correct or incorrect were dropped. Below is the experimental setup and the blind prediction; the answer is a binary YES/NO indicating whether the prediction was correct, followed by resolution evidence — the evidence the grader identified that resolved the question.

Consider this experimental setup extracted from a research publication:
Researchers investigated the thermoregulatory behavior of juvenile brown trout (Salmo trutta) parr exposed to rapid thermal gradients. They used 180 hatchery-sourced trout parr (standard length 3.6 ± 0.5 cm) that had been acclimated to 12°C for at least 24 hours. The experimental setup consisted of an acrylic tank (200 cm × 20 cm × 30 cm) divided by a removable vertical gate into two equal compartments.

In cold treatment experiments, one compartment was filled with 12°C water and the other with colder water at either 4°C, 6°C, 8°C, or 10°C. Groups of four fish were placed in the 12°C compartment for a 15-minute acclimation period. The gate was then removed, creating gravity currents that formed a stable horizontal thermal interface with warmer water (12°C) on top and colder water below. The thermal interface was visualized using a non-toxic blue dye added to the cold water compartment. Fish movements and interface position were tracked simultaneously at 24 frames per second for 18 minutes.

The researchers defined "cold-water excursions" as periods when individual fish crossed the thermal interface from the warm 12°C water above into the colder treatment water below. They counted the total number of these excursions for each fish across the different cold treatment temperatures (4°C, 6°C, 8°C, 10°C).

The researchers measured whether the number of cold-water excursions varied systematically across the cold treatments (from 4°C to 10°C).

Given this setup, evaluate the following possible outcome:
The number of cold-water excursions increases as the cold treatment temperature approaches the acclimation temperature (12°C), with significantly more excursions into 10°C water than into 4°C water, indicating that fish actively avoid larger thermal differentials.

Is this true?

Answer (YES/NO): YES